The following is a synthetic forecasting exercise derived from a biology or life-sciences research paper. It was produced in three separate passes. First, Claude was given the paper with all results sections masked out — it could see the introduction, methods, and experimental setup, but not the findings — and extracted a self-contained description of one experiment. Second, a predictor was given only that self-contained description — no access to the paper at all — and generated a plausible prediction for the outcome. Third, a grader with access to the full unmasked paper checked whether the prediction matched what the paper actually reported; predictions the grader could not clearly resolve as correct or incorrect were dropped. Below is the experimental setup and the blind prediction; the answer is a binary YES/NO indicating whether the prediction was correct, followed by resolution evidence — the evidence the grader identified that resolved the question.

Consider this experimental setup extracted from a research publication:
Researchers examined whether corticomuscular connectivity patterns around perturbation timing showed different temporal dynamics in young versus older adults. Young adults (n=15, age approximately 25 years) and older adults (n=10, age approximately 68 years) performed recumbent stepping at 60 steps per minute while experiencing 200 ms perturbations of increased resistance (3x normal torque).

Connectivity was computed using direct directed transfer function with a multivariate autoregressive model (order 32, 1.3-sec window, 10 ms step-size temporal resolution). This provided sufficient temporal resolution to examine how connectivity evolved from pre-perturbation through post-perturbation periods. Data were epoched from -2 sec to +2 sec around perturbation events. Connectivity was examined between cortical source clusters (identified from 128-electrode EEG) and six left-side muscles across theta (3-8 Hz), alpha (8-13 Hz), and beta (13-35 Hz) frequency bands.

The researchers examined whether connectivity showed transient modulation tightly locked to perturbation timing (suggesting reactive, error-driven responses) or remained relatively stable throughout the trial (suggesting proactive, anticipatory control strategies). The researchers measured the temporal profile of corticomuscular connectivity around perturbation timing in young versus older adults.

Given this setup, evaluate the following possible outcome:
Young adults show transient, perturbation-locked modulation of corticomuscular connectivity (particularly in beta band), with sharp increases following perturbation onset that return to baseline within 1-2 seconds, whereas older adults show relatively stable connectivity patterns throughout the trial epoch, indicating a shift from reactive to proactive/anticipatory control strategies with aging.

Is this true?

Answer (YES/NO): NO